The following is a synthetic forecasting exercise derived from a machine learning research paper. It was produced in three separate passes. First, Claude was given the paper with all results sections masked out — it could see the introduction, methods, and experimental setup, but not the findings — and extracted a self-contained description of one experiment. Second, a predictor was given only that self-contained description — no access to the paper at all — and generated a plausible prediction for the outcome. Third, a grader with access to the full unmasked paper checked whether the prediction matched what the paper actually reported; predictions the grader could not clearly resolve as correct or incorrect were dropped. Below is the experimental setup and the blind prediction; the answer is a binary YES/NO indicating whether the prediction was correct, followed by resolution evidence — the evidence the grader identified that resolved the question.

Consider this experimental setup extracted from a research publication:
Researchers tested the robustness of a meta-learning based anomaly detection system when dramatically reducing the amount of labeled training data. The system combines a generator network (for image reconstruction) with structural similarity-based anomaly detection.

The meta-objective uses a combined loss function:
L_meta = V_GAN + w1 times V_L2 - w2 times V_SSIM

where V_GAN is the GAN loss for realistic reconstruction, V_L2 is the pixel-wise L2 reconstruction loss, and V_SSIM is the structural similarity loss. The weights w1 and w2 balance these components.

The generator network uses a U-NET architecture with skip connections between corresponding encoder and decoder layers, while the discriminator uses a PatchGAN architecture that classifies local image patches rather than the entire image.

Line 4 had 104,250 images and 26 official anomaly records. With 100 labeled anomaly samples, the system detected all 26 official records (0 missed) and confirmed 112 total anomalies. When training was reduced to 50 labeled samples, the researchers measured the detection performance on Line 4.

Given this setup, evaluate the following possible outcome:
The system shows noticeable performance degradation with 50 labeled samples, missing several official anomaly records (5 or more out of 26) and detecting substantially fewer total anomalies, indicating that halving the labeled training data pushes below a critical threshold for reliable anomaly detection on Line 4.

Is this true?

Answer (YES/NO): NO